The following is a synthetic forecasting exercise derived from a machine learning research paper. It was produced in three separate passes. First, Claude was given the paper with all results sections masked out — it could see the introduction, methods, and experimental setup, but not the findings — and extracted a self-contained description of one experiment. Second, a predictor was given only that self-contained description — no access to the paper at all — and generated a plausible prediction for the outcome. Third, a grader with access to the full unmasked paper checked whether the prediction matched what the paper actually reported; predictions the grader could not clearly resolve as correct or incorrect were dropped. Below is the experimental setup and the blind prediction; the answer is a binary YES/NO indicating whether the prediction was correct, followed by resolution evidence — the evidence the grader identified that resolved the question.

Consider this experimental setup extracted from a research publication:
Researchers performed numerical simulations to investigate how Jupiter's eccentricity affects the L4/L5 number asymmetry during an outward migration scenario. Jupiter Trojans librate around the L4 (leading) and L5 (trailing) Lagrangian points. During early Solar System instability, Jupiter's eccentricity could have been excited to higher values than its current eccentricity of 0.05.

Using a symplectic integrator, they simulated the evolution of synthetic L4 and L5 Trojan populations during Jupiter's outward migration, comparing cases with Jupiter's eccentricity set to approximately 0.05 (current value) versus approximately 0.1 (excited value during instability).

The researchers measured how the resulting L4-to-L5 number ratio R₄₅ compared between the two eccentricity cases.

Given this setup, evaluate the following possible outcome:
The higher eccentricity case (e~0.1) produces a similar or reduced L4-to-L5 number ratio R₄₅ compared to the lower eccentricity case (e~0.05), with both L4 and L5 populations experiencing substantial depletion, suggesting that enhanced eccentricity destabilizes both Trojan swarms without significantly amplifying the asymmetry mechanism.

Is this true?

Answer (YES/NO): NO